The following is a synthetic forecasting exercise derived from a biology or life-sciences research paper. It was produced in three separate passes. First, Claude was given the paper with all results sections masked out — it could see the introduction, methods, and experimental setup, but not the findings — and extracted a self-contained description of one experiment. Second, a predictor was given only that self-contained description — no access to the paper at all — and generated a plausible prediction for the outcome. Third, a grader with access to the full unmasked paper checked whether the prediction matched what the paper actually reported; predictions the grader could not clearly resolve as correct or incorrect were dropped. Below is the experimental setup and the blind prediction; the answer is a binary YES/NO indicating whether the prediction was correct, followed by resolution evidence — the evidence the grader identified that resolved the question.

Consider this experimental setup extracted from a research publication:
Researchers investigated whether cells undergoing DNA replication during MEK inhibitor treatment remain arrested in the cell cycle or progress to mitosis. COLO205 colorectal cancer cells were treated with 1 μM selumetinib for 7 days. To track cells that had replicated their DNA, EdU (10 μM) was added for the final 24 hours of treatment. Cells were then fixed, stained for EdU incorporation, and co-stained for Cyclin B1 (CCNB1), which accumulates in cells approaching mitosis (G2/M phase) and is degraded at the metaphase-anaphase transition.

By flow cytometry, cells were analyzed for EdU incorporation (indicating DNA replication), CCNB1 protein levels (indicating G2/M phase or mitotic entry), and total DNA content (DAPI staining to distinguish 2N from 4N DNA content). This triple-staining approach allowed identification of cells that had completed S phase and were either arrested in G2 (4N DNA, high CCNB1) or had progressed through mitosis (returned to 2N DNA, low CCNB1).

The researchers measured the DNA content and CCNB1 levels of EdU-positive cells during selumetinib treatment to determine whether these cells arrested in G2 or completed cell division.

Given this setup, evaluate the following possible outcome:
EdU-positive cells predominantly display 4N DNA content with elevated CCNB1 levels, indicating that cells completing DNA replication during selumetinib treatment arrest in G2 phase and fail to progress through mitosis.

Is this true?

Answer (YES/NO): NO